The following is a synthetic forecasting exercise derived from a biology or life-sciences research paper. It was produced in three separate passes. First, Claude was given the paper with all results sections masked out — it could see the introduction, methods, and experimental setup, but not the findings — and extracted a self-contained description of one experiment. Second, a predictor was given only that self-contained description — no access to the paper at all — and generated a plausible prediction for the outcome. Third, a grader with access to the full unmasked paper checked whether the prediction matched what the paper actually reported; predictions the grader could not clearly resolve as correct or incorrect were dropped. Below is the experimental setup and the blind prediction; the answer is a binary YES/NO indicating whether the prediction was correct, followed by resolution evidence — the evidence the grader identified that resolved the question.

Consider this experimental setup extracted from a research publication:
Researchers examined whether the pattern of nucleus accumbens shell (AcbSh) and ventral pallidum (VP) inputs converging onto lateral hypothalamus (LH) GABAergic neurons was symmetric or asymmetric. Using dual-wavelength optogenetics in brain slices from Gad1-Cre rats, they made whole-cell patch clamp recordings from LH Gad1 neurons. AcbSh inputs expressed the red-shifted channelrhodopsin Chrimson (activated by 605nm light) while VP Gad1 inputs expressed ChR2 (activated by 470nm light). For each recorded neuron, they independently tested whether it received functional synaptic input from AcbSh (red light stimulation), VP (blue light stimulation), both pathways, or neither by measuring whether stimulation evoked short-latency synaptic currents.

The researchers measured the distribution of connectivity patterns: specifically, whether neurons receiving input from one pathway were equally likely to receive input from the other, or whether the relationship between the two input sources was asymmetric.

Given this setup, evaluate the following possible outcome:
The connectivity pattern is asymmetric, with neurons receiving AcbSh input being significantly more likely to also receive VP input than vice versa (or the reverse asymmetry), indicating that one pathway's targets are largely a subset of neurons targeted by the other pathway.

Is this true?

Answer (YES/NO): YES